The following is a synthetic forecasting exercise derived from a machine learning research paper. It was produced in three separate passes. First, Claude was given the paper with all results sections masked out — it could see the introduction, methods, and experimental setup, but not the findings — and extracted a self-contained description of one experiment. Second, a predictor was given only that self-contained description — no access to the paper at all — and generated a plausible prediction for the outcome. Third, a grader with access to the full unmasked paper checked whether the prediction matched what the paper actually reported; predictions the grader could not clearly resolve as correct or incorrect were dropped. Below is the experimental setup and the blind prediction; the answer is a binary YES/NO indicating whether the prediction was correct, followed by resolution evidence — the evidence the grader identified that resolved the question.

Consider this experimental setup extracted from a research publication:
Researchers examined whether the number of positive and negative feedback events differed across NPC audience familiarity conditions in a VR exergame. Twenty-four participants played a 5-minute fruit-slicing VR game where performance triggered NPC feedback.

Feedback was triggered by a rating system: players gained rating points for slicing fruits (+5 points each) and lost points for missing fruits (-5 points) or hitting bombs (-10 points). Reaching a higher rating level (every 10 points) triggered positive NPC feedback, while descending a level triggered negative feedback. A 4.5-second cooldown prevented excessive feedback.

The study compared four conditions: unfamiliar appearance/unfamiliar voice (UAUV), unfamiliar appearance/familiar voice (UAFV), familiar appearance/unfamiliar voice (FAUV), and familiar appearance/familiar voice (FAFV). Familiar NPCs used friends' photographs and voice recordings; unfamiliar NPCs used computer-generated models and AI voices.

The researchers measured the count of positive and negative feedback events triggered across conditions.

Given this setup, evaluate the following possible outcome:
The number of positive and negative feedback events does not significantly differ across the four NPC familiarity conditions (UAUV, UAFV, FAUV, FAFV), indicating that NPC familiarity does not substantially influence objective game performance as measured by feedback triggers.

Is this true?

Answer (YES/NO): YES